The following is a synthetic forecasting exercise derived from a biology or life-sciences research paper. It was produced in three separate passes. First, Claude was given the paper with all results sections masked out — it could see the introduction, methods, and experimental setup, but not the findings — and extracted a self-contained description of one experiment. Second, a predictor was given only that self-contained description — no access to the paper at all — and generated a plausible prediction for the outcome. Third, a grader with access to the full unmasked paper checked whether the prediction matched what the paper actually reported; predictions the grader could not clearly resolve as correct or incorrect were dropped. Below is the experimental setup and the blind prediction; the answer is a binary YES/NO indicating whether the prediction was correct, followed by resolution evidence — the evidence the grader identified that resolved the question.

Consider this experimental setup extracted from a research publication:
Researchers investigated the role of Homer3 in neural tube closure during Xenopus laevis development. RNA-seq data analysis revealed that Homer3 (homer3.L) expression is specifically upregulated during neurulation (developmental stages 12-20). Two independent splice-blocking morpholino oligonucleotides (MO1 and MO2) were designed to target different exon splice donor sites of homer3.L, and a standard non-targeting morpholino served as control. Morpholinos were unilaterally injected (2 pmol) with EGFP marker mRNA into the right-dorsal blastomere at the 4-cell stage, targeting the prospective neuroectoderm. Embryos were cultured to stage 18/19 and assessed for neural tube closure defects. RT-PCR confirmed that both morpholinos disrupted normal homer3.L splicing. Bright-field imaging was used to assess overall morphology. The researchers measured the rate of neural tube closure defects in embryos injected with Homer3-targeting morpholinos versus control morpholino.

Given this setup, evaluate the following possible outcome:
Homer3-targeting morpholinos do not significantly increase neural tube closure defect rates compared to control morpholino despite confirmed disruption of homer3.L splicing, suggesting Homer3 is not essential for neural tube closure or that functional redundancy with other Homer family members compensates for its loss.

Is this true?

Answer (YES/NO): NO